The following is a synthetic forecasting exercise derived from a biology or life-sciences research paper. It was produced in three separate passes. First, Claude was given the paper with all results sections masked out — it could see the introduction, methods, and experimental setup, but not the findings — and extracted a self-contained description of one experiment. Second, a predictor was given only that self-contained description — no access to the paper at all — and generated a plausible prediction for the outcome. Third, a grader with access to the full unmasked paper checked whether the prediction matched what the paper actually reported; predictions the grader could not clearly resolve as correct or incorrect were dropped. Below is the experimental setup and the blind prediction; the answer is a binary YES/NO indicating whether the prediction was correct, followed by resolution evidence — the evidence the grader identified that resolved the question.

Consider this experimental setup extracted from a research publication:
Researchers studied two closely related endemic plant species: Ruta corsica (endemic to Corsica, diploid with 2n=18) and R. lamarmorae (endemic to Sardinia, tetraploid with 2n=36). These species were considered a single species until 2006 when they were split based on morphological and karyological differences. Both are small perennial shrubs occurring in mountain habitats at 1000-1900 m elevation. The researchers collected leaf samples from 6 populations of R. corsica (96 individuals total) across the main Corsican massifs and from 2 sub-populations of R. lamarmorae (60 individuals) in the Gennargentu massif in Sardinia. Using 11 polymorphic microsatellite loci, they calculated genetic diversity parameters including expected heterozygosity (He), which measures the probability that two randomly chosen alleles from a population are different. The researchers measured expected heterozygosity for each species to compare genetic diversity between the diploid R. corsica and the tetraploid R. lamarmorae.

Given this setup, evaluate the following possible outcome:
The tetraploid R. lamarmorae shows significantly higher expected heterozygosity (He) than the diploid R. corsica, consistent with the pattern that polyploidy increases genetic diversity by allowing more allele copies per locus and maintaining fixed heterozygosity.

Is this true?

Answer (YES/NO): NO